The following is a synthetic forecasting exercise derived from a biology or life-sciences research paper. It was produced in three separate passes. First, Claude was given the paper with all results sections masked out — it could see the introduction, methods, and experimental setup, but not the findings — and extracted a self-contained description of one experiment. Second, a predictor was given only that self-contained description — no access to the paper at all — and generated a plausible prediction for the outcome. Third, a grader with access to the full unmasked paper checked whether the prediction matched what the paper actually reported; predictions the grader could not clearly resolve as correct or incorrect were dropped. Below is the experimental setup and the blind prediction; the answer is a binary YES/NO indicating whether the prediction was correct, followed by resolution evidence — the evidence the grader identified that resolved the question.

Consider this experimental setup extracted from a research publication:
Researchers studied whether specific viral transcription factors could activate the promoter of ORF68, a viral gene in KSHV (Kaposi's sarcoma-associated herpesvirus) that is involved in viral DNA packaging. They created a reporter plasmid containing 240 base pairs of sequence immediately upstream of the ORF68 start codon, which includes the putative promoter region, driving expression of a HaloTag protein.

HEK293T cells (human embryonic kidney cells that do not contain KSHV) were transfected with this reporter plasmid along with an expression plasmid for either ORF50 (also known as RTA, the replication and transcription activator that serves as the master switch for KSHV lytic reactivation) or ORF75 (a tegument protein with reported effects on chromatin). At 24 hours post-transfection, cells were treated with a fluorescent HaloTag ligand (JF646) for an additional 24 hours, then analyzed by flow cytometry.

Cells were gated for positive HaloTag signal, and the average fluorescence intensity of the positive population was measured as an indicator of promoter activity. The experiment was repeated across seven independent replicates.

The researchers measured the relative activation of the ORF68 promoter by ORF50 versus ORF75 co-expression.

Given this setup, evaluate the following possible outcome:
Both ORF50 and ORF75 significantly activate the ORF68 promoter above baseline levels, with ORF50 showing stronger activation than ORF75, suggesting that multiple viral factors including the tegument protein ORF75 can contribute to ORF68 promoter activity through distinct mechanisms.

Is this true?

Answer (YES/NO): NO